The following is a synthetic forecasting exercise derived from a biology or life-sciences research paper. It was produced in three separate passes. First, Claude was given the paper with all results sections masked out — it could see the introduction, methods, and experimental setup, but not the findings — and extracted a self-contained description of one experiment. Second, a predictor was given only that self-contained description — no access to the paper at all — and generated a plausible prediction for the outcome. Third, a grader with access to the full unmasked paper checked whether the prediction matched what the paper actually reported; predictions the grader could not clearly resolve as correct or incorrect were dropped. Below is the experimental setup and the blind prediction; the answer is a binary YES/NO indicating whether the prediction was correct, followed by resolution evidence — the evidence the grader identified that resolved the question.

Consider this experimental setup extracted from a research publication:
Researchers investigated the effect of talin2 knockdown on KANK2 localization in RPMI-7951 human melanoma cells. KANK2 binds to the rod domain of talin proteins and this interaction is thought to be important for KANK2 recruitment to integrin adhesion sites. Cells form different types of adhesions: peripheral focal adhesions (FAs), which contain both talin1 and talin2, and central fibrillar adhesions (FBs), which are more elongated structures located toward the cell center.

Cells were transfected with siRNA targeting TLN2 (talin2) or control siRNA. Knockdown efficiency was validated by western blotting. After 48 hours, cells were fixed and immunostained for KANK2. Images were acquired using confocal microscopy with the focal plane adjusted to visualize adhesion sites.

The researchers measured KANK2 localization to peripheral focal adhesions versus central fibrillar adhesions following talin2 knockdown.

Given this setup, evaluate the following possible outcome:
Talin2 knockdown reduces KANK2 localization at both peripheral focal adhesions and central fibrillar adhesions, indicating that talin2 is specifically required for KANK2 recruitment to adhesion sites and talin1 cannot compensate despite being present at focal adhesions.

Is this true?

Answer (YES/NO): NO